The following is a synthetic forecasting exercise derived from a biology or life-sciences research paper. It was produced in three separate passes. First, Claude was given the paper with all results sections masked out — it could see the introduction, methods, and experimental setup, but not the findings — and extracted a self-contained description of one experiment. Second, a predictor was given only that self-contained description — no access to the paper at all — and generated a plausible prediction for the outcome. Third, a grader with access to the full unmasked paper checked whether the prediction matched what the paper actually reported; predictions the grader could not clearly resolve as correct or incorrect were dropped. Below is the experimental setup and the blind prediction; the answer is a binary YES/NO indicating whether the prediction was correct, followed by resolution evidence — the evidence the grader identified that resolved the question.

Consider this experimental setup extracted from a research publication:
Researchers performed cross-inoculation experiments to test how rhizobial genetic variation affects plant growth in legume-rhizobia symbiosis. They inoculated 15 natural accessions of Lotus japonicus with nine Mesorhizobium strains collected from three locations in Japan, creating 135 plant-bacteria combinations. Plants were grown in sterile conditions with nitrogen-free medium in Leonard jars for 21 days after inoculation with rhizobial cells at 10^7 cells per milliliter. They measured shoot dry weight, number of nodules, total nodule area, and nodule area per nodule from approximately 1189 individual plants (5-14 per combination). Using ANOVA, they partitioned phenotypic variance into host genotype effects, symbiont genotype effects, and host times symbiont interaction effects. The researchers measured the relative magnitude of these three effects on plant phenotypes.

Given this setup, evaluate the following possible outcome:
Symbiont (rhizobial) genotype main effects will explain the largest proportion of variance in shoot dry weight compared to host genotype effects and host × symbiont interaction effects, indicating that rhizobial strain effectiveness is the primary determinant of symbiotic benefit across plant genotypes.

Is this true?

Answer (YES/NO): NO